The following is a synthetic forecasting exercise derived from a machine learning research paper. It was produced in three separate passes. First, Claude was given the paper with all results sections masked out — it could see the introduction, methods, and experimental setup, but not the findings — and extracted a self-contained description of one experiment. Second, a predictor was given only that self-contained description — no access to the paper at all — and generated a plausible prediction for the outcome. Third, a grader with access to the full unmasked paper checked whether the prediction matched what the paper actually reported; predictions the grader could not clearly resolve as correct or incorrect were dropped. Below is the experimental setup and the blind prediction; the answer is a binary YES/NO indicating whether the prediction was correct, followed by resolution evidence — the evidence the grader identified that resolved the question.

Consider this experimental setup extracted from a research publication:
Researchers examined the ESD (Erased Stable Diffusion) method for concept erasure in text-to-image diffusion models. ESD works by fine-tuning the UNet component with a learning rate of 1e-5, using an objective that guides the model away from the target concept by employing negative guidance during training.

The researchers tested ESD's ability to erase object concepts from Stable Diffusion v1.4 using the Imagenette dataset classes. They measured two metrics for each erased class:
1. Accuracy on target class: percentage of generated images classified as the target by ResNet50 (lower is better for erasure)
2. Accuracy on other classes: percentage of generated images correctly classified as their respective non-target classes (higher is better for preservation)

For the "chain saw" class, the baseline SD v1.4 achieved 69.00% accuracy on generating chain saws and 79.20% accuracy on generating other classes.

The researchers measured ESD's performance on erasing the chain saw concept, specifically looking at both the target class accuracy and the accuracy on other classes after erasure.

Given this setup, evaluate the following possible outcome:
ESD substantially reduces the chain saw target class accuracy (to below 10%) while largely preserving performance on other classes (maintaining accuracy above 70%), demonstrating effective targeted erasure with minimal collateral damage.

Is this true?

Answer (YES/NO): NO